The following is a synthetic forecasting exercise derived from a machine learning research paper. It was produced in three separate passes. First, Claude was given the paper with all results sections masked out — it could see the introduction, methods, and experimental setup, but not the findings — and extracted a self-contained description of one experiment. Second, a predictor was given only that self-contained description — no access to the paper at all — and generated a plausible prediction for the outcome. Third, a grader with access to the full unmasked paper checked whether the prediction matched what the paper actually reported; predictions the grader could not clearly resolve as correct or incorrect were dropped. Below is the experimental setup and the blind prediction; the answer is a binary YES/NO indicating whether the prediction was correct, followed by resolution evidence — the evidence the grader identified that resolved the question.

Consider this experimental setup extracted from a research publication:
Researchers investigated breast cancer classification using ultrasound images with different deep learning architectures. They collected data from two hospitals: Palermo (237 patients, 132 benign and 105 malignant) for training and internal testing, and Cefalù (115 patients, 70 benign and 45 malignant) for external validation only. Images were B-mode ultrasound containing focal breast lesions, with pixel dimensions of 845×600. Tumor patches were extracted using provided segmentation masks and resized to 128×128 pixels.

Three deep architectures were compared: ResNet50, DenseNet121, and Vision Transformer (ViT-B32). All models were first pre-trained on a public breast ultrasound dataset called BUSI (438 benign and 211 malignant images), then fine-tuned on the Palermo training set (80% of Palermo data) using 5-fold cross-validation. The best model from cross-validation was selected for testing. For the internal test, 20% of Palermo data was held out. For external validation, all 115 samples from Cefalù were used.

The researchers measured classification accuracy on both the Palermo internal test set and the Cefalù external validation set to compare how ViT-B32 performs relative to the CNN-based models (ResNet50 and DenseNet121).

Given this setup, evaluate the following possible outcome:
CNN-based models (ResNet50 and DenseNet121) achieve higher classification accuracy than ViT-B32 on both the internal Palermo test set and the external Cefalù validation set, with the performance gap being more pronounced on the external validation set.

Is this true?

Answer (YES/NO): NO